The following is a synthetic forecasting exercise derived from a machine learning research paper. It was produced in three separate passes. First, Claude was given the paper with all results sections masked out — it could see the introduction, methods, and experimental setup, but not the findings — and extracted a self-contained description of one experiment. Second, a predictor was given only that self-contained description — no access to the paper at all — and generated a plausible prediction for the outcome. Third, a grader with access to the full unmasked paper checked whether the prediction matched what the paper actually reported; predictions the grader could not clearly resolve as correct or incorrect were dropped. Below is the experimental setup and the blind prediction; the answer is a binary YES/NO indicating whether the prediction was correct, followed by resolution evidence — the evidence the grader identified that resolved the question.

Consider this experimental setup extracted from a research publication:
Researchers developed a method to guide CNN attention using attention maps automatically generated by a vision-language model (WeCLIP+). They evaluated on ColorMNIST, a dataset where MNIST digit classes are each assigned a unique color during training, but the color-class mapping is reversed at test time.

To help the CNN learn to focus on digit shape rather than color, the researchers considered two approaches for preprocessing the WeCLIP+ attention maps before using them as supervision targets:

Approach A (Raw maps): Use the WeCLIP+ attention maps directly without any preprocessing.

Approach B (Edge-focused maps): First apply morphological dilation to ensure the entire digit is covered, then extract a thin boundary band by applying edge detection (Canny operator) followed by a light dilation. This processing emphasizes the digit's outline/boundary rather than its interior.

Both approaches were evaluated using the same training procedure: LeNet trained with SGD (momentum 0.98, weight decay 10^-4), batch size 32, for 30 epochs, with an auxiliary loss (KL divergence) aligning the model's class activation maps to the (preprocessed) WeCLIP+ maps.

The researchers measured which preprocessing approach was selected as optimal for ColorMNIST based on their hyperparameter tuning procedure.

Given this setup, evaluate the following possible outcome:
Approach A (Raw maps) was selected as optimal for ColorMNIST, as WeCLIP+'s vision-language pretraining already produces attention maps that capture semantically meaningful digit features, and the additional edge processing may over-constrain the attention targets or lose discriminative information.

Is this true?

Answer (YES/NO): NO